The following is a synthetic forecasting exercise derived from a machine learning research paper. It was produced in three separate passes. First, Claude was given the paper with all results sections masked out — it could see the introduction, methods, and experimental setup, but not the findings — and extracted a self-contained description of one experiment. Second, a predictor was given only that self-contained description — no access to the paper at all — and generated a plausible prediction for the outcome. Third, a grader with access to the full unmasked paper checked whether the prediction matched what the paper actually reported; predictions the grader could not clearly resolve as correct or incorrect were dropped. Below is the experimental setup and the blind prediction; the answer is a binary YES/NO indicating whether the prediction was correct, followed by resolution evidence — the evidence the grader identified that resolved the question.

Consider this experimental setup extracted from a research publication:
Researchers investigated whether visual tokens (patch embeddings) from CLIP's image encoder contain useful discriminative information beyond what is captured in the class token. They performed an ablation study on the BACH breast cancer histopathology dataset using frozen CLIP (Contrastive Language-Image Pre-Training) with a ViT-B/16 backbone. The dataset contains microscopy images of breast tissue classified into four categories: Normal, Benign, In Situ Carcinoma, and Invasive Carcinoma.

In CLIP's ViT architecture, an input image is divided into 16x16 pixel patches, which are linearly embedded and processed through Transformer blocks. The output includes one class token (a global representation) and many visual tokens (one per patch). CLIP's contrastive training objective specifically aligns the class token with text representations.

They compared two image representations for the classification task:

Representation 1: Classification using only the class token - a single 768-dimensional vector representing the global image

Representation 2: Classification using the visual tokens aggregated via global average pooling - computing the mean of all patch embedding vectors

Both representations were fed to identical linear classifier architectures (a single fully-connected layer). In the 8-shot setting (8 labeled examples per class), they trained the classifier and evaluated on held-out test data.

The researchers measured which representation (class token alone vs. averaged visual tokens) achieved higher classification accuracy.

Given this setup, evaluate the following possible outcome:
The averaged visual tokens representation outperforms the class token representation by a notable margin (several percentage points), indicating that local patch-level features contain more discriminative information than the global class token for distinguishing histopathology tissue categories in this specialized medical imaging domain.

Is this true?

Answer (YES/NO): NO